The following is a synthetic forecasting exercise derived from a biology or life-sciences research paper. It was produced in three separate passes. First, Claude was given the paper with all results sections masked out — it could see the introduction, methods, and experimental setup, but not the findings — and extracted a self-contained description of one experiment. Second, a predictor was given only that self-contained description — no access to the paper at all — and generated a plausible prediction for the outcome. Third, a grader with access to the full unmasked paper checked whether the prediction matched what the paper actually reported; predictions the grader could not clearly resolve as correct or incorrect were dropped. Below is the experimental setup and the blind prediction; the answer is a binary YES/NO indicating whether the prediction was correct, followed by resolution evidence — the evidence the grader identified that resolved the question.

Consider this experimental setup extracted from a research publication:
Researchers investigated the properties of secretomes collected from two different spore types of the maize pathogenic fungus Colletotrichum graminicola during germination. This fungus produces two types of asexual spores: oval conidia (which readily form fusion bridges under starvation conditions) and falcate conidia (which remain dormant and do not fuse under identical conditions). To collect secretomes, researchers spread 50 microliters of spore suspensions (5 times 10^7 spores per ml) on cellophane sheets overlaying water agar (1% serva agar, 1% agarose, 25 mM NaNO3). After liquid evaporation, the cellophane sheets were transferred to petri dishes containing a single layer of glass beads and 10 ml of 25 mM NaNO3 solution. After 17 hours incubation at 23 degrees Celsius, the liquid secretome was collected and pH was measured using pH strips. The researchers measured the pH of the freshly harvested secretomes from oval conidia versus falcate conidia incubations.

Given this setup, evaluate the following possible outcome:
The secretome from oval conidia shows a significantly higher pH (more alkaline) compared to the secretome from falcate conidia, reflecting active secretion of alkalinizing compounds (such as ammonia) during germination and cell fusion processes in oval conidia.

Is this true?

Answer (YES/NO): NO